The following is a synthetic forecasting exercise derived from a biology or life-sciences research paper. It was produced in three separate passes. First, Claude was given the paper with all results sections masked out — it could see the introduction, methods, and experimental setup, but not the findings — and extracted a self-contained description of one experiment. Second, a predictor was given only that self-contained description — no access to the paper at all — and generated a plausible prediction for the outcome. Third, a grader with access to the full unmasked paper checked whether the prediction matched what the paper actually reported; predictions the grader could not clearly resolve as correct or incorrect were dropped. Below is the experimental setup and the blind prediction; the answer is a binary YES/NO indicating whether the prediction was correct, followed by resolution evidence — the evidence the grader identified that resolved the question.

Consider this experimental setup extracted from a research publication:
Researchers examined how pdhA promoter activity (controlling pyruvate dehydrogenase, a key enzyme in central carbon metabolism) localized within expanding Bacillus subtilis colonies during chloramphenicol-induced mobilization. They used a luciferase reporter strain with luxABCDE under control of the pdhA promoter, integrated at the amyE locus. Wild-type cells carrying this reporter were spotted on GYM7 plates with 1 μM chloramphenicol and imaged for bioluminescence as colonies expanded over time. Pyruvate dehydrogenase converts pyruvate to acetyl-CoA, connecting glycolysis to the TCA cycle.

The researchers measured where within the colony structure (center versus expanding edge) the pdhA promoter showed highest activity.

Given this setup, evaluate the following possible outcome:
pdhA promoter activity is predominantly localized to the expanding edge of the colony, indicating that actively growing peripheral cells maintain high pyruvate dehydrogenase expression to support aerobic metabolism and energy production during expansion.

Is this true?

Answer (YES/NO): YES